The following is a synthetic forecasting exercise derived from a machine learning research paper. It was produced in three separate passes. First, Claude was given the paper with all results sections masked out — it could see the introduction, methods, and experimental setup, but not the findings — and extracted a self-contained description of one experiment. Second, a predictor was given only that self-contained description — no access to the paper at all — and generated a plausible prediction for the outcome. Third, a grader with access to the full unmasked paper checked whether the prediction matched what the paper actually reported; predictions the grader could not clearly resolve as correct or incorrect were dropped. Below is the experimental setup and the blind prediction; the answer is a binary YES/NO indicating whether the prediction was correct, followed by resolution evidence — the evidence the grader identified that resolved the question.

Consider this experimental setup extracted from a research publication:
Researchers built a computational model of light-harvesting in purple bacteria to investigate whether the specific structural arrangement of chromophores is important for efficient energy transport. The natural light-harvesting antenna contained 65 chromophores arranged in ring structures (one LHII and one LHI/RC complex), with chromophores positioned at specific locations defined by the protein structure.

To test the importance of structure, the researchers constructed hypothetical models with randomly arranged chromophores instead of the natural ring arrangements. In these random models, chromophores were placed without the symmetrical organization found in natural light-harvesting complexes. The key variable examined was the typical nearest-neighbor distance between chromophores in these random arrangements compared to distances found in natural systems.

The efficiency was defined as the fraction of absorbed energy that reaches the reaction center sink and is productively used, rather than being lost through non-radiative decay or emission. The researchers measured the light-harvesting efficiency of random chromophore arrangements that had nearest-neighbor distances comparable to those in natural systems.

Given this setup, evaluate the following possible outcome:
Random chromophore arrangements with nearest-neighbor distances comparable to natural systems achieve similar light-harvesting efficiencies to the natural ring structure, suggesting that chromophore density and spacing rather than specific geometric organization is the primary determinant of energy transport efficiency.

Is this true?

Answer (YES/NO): YES